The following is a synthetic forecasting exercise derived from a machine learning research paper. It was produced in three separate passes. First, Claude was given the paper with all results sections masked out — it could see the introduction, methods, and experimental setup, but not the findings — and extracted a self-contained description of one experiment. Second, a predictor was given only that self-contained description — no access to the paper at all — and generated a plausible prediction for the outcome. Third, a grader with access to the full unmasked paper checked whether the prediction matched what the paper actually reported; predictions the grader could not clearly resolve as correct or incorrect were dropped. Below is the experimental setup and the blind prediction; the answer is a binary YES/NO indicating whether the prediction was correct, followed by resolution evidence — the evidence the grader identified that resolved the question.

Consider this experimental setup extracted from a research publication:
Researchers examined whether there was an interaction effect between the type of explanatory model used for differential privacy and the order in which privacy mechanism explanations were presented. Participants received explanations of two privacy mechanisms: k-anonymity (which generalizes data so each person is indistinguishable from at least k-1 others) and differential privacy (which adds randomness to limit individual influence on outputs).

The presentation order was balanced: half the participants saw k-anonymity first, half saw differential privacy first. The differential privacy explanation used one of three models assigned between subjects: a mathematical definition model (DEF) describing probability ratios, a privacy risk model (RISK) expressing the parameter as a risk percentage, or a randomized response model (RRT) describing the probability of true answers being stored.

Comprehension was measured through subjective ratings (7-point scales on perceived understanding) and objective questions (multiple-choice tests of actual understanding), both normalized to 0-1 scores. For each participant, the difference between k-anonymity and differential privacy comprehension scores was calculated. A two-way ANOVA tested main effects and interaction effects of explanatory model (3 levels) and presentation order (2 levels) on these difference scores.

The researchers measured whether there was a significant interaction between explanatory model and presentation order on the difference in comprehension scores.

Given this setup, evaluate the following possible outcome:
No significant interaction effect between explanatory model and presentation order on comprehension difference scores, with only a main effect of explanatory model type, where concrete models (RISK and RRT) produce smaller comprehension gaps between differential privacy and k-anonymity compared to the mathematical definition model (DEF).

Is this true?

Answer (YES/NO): NO